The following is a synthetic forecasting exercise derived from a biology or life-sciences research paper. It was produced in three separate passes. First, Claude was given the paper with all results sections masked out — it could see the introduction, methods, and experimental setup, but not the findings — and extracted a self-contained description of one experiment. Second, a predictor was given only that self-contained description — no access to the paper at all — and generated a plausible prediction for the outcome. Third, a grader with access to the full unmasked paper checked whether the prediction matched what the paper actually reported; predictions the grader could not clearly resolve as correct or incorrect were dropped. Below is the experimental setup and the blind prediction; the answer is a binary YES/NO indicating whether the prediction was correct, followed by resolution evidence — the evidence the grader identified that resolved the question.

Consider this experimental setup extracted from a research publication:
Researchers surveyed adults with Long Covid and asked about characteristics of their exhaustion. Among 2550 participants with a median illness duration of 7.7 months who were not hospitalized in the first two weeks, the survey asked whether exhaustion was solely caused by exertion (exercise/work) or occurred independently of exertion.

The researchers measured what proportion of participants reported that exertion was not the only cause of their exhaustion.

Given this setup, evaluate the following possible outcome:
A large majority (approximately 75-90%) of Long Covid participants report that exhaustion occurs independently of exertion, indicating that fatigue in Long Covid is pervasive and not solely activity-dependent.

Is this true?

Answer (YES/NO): NO